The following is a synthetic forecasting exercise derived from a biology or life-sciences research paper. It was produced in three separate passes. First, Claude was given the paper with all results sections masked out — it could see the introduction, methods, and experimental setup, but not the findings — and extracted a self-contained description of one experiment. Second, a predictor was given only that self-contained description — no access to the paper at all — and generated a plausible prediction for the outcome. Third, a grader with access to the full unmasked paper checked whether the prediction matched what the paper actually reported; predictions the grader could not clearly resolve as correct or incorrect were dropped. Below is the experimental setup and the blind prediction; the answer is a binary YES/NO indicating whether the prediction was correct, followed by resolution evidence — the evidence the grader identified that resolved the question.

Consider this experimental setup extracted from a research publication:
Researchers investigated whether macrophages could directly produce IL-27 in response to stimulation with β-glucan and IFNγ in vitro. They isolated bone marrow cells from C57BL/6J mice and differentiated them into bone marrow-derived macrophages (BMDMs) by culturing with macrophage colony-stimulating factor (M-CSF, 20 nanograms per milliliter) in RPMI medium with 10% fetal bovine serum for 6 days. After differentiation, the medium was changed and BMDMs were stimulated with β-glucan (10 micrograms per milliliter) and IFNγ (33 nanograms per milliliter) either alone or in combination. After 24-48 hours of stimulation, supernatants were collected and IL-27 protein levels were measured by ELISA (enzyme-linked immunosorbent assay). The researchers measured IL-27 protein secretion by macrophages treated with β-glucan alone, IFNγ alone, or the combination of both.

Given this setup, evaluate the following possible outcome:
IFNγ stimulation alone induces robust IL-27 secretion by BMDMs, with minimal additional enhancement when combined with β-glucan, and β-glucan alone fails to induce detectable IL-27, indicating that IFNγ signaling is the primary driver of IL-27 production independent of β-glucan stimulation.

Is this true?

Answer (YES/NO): NO